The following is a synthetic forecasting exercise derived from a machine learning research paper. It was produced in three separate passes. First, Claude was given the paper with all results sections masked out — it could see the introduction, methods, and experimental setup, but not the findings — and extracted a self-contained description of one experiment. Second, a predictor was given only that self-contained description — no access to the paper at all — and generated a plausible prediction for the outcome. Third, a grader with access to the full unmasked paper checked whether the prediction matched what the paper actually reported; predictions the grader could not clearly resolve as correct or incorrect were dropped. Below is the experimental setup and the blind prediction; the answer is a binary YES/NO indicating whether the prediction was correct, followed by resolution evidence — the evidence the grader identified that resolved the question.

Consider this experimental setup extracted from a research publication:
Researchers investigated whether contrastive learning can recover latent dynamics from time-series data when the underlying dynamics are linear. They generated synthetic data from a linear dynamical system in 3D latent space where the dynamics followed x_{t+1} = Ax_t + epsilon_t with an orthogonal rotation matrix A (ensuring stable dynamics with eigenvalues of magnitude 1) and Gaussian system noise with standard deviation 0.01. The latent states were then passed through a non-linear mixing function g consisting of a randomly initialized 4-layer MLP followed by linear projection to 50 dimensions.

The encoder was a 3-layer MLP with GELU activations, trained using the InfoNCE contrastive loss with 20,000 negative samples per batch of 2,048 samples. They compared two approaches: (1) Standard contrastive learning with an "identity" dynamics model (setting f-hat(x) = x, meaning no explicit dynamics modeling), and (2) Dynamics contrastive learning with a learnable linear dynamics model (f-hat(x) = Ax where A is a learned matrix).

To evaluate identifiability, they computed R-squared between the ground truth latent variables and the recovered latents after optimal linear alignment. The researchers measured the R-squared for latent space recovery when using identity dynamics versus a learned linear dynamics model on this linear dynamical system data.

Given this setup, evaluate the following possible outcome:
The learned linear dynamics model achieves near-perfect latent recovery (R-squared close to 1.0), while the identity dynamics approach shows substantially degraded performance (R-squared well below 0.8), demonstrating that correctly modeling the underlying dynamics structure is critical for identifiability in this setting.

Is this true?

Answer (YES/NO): YES